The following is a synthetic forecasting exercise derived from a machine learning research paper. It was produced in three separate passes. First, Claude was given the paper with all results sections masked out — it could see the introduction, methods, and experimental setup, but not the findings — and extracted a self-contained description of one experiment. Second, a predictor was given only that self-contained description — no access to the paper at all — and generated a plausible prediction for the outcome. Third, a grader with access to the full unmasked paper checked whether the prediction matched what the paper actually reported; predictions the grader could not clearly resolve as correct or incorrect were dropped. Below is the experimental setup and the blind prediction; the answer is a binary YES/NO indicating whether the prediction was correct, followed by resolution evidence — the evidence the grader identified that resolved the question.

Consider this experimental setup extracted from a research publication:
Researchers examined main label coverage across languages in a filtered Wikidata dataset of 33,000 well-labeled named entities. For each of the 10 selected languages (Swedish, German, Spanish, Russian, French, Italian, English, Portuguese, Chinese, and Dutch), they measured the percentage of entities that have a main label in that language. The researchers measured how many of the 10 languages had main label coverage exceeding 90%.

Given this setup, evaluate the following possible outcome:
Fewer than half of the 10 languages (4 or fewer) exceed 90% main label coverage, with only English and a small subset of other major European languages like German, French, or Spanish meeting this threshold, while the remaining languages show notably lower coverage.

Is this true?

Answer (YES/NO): NO